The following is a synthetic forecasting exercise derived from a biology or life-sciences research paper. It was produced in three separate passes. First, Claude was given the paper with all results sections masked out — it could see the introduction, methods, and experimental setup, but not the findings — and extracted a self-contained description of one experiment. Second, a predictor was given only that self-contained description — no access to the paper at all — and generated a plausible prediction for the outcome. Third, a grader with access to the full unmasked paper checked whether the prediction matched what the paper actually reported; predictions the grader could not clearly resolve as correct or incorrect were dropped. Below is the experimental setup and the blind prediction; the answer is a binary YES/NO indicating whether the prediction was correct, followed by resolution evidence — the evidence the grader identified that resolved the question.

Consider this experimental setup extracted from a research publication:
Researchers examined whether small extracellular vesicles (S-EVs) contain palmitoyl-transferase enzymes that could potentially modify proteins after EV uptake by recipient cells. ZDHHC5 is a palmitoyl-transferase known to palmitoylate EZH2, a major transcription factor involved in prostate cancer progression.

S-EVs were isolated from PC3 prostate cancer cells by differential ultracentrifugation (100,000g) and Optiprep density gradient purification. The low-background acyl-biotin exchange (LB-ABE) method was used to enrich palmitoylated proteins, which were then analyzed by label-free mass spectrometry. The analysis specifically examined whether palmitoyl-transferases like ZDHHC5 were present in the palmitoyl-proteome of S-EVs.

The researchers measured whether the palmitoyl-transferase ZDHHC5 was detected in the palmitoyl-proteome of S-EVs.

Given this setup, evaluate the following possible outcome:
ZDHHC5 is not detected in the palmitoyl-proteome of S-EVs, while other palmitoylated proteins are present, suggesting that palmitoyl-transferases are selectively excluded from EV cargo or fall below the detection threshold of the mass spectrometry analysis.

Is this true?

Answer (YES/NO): NO